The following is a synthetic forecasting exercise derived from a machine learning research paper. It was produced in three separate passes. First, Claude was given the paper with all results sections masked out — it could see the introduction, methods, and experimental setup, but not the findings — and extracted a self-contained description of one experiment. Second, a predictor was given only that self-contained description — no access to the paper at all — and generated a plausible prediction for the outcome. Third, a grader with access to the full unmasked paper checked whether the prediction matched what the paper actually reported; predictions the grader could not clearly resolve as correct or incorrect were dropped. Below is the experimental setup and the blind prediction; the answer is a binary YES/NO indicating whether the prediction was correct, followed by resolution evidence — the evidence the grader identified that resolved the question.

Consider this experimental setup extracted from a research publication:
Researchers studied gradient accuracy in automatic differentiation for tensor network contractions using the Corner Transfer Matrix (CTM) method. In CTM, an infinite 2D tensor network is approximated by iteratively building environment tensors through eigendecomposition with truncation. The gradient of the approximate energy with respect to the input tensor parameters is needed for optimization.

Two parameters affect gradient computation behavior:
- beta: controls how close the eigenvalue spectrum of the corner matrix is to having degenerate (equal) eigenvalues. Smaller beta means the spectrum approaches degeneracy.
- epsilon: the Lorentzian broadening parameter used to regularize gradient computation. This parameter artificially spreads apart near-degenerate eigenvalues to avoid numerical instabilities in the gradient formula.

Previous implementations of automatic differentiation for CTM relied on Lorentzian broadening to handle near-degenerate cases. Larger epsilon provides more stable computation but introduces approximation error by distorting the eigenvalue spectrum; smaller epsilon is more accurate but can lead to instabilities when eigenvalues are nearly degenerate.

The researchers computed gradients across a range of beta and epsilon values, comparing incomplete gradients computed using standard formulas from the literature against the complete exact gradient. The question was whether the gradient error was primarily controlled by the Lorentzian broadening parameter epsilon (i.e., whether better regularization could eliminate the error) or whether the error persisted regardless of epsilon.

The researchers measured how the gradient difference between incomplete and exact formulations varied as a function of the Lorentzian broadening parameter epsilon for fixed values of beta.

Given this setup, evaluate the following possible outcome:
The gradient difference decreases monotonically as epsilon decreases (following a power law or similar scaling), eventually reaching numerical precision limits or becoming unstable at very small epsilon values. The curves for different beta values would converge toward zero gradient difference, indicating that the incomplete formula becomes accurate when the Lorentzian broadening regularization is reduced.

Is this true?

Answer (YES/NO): NO